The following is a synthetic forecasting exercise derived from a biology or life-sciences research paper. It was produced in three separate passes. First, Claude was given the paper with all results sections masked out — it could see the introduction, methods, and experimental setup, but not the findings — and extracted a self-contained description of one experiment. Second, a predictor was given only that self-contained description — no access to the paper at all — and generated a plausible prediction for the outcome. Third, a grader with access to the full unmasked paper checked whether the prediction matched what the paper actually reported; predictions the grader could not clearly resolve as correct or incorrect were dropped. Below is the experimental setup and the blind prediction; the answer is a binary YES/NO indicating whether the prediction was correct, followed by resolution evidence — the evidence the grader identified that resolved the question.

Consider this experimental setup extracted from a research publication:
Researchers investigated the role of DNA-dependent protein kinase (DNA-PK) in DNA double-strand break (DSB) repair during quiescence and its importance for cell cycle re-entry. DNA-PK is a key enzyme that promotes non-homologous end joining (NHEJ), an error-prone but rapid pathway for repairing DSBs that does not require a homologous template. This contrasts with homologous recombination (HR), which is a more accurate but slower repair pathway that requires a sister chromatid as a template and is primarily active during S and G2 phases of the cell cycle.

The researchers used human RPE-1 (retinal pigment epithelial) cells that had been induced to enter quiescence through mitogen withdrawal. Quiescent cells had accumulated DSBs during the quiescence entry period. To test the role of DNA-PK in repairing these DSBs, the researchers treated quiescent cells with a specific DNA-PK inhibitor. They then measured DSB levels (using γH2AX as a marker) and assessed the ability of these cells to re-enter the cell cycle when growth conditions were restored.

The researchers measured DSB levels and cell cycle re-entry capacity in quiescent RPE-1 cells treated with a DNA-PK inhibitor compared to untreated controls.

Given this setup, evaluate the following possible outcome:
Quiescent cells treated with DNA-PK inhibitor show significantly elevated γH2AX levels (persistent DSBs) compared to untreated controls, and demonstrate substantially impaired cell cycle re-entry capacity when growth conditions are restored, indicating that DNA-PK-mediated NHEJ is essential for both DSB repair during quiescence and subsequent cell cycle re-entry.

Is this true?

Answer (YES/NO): YES